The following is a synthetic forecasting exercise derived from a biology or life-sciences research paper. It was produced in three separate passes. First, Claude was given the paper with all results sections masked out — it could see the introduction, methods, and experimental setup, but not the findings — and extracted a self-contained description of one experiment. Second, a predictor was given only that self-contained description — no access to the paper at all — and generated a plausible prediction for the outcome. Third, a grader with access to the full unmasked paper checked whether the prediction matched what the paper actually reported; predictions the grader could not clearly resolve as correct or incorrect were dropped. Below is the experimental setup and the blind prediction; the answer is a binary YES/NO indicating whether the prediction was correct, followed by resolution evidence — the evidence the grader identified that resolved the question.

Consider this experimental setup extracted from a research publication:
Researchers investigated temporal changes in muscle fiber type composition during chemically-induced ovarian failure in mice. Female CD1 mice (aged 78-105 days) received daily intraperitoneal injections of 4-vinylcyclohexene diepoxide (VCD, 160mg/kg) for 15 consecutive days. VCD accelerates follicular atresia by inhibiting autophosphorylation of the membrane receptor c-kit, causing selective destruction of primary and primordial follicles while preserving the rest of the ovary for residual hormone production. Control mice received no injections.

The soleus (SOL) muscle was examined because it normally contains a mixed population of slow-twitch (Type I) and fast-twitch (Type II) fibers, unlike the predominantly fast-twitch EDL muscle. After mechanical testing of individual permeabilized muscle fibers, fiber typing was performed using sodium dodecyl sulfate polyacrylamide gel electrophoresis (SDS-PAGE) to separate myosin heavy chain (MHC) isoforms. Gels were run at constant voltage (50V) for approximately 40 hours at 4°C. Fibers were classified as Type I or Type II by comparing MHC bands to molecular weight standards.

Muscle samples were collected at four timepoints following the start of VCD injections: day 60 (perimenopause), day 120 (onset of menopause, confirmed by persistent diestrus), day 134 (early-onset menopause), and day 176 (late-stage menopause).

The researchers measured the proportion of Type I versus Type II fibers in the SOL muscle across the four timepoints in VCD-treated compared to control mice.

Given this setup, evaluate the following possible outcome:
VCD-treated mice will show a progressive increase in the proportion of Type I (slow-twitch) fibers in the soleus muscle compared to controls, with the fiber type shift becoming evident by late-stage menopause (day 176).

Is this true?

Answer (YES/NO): NO